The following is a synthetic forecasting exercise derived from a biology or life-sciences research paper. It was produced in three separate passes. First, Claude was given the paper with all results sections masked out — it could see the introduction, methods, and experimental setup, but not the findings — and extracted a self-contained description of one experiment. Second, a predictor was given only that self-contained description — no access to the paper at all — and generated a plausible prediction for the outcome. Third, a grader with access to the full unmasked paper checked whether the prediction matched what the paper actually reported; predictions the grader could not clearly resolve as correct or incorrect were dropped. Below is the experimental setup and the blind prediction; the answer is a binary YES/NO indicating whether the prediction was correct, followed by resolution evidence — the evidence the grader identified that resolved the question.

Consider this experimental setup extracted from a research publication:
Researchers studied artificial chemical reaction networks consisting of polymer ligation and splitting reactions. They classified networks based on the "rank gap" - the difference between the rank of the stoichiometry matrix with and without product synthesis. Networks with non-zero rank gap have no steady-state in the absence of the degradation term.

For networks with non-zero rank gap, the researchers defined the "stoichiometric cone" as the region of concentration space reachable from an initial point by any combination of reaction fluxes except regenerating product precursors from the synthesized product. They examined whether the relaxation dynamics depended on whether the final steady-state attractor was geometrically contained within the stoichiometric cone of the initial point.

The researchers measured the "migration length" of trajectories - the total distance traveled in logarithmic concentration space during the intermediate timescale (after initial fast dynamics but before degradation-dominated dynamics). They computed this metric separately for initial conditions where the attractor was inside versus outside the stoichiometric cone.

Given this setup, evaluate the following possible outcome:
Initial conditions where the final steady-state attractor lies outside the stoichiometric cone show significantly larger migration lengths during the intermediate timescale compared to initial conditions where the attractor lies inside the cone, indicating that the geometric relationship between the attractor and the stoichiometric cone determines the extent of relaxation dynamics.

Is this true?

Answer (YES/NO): NO